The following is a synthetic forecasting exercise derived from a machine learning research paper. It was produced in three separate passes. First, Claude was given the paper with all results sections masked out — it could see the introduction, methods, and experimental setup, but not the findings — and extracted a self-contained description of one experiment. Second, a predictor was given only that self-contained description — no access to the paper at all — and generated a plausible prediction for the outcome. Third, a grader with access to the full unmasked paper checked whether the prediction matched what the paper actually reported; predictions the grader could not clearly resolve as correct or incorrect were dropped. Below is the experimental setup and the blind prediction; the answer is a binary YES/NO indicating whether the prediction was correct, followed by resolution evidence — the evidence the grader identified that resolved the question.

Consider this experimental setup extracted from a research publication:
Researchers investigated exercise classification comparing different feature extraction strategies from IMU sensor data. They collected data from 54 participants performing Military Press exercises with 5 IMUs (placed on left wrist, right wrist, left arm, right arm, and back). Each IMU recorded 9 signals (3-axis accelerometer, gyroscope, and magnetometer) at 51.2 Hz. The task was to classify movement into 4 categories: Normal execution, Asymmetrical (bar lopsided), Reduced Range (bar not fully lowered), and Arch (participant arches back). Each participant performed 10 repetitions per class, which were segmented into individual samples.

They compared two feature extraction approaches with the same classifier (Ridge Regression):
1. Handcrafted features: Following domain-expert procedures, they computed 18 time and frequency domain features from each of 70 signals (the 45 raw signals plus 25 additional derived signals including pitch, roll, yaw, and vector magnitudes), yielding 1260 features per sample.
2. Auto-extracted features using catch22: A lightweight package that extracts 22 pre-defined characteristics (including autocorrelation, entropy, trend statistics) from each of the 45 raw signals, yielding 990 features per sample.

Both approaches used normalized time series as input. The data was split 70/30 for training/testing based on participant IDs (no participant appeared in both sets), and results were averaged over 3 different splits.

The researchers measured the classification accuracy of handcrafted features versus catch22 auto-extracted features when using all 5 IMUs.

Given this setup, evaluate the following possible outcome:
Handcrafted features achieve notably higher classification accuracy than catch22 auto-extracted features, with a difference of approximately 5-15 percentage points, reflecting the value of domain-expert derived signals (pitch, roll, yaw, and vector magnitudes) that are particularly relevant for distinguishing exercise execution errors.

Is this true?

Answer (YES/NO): NO